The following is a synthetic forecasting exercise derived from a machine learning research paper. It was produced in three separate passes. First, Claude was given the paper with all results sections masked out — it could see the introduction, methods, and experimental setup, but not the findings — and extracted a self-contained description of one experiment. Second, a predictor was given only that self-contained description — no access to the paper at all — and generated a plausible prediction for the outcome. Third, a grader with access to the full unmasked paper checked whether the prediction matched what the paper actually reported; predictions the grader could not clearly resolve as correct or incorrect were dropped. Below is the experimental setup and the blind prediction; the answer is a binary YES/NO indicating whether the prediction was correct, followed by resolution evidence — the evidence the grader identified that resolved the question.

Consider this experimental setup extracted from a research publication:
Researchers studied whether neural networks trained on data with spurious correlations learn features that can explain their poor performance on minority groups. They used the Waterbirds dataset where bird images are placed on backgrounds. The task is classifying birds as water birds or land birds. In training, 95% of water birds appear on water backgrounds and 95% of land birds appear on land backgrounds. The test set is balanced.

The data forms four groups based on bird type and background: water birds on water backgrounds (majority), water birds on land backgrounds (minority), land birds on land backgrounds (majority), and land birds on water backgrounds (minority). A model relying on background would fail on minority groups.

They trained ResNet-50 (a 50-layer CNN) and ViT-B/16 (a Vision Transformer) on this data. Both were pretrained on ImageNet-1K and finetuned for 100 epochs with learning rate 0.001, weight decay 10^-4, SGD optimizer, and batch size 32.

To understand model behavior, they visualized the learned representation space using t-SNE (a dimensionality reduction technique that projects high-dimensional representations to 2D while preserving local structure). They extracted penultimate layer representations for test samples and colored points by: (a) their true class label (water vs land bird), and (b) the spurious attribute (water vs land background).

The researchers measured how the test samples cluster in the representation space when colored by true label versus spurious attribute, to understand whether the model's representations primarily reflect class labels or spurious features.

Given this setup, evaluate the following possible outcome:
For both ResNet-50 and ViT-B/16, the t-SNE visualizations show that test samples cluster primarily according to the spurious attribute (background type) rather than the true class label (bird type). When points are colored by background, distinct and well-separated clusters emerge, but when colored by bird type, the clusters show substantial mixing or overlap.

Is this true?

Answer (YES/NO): NO